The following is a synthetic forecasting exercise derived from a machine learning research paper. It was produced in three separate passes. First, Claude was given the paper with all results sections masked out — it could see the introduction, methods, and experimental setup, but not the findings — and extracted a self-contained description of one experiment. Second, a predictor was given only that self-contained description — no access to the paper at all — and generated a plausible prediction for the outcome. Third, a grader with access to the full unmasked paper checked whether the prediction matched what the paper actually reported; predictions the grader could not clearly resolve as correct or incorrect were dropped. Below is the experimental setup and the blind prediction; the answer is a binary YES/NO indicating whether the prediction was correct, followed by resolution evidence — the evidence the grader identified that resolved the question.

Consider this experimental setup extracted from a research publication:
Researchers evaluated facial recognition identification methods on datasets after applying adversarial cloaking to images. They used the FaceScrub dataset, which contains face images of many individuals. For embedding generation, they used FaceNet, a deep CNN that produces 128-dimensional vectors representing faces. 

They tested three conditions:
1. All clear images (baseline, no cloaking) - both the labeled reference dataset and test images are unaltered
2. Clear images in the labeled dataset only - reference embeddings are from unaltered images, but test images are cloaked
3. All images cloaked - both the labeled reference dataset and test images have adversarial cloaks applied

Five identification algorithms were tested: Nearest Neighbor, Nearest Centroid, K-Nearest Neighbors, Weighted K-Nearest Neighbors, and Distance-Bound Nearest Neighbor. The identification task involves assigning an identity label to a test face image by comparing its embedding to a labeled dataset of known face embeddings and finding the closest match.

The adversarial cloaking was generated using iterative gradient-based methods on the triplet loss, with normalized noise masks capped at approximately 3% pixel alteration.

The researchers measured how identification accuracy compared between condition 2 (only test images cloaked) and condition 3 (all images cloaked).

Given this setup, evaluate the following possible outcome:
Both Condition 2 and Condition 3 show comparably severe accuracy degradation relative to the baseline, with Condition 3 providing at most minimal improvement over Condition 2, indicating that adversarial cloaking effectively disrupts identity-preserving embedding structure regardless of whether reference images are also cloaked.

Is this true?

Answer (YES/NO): NO